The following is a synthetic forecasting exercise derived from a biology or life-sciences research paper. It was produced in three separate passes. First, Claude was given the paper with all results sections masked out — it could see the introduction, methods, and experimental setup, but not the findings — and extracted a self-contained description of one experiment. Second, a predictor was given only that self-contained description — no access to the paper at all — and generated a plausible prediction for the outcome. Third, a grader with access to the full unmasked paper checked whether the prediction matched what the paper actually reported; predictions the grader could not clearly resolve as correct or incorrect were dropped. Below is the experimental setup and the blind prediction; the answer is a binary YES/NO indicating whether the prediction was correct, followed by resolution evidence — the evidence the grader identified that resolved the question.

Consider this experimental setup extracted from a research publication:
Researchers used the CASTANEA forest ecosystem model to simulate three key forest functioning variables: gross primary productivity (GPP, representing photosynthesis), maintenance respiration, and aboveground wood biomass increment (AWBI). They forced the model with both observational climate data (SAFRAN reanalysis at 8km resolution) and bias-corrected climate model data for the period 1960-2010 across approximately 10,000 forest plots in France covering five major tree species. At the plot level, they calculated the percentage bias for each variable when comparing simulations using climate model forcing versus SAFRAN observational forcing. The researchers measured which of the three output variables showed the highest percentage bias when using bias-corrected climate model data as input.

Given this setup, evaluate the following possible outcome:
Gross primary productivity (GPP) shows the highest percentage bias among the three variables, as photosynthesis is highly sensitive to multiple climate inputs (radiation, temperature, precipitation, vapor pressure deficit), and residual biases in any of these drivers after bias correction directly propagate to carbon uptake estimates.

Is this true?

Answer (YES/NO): NO